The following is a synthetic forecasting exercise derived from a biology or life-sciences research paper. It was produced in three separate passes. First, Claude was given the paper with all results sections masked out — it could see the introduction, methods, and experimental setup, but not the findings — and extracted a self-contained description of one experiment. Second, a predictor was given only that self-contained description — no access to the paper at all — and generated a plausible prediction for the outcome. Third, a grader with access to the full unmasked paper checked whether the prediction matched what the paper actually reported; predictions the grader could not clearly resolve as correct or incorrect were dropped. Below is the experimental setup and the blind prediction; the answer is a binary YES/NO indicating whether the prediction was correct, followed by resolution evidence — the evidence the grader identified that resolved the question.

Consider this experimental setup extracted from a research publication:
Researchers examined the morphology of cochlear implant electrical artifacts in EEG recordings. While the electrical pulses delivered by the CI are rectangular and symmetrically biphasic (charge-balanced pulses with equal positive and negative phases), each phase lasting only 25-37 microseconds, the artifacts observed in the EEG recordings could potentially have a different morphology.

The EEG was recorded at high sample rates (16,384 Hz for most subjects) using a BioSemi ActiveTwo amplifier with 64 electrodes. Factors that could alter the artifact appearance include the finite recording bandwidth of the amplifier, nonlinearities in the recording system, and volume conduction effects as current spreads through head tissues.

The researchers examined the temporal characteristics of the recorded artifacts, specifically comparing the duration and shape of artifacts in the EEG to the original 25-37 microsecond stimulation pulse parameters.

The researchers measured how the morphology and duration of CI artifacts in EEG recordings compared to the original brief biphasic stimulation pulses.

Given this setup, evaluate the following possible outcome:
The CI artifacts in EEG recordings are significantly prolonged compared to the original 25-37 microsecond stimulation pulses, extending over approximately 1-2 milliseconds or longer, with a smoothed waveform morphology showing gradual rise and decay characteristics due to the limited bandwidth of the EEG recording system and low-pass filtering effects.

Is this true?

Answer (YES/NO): YES